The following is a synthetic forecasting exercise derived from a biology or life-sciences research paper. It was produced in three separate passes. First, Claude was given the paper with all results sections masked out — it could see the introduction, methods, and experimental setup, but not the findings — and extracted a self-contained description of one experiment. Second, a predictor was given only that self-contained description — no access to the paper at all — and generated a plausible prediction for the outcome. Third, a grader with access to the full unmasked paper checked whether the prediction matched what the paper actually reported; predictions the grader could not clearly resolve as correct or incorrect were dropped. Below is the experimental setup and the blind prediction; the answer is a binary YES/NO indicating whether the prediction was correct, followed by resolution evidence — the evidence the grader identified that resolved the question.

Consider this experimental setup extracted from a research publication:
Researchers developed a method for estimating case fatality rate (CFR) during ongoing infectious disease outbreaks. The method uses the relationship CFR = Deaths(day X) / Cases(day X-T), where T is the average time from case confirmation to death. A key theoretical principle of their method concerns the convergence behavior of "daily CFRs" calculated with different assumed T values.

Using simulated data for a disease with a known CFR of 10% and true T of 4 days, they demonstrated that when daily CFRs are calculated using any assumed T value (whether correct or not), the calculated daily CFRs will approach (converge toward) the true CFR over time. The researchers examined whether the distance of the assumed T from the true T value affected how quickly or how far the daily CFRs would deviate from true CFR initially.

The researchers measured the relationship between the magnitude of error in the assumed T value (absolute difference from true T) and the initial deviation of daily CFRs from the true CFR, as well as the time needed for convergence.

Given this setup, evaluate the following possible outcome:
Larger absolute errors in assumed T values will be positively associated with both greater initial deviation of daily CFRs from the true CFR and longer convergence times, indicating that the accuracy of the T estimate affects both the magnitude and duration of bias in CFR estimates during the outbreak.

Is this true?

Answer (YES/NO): YES